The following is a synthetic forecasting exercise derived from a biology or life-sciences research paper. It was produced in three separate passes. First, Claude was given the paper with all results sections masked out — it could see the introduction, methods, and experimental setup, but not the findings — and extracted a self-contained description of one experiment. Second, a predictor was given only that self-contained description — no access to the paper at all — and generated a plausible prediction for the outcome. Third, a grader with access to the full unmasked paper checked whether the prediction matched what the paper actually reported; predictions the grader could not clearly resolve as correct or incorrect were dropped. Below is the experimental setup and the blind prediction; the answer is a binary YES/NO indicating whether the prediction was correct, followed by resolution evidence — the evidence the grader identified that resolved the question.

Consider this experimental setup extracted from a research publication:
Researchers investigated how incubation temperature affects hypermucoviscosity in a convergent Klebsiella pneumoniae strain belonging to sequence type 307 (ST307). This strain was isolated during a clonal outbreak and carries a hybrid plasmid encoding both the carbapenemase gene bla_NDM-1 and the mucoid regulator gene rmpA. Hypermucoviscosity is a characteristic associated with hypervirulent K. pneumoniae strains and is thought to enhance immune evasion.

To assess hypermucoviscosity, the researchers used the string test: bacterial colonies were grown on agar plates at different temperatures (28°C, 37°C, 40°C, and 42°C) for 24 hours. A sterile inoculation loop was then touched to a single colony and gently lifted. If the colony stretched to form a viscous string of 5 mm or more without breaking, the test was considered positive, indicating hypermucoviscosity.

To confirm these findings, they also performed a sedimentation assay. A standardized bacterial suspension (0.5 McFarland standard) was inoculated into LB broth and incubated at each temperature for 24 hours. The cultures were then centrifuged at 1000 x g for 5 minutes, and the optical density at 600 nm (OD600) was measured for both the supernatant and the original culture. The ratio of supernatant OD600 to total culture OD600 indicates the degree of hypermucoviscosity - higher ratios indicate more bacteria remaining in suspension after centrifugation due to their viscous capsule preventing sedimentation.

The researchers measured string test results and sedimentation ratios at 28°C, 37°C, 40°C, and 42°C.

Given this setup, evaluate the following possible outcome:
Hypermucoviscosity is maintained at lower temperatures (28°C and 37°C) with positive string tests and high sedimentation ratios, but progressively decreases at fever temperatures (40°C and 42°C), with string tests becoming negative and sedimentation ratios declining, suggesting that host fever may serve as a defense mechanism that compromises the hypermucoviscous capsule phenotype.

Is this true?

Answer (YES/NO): NO